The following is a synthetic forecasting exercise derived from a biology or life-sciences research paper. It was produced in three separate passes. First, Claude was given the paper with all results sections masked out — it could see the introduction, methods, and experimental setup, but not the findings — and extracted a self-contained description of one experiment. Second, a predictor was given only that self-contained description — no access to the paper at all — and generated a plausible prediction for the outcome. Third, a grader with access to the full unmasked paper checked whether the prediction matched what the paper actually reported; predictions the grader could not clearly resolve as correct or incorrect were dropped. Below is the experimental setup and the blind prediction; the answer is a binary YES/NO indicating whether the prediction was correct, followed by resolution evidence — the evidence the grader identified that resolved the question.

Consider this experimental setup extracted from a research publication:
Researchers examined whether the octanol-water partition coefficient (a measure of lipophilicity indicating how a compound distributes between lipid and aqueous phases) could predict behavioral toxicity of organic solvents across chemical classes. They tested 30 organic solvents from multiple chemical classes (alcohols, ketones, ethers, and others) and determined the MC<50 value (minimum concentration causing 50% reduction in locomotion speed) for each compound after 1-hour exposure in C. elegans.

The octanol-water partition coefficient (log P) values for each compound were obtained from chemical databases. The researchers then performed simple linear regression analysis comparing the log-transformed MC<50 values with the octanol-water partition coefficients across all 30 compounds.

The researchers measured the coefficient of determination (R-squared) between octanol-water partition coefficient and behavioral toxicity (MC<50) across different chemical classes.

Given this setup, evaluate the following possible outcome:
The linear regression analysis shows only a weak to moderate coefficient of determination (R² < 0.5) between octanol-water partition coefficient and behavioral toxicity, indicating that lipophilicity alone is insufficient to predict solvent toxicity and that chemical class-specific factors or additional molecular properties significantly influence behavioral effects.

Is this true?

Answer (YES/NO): NO